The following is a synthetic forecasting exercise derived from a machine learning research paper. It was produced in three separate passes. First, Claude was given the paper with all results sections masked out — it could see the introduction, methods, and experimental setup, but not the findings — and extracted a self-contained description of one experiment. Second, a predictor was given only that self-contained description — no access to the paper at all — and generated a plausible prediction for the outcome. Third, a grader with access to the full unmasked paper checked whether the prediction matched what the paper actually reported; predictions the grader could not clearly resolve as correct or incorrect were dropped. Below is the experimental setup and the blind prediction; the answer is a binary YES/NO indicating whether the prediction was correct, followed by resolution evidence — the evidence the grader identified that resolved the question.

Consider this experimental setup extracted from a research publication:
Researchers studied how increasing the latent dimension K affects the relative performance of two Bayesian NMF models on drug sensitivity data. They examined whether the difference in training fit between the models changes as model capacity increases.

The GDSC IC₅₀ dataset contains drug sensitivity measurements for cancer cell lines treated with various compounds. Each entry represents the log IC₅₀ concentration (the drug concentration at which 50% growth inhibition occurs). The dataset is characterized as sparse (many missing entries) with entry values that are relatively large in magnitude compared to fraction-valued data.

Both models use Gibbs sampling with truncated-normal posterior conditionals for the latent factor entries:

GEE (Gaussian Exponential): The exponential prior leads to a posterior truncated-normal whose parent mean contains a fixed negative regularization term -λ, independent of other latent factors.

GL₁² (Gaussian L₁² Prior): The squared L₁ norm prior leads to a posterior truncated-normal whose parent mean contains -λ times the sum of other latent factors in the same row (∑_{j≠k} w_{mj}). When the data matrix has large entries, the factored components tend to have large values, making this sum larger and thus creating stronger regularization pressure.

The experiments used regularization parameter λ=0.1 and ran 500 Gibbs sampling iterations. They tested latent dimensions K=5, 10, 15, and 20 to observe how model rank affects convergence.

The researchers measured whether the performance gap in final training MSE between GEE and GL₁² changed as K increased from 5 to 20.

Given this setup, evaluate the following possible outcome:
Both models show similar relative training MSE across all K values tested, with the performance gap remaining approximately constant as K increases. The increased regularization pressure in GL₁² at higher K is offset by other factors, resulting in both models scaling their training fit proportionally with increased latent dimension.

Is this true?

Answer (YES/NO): NO